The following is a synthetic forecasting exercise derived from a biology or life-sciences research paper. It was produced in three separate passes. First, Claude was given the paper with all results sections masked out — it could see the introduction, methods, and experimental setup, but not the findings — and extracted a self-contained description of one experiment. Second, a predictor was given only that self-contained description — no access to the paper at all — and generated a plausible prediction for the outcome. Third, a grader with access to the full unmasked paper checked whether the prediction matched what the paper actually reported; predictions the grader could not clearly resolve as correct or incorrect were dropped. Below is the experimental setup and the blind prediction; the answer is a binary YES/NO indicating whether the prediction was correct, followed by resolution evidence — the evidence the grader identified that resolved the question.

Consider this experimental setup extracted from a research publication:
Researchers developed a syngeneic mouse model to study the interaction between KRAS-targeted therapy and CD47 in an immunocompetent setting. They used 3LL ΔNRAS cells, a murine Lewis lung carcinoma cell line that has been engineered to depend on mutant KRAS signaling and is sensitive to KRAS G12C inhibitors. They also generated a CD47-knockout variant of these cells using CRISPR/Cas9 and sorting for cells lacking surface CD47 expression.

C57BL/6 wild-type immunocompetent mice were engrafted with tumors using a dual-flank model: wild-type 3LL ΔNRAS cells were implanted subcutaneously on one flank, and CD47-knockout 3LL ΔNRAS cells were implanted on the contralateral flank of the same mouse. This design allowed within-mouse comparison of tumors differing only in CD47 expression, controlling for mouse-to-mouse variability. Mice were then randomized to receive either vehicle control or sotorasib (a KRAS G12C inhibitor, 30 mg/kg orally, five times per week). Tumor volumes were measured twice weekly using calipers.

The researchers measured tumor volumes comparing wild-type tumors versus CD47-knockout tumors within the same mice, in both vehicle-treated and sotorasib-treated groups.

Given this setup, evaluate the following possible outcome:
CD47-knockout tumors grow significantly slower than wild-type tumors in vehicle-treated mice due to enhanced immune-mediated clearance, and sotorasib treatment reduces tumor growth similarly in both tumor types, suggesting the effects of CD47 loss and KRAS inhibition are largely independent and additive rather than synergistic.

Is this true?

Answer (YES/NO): NO